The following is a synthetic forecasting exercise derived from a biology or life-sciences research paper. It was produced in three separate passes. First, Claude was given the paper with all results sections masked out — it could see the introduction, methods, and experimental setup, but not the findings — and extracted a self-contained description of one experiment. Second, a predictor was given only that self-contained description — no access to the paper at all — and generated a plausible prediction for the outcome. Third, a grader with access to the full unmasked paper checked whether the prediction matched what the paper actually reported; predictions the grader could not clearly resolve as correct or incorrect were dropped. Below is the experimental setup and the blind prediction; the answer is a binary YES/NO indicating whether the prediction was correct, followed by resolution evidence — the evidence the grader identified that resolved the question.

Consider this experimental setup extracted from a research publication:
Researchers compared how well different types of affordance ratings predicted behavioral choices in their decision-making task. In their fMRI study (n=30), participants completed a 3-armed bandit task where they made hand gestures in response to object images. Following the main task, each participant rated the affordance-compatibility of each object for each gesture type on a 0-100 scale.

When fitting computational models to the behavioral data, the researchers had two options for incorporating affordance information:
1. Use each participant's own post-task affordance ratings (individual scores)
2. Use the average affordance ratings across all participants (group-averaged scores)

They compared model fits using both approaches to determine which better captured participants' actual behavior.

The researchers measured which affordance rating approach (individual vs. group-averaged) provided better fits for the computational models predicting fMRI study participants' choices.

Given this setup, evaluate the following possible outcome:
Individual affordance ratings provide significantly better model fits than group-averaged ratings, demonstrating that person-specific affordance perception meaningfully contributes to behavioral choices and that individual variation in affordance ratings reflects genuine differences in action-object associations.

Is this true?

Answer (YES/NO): NO